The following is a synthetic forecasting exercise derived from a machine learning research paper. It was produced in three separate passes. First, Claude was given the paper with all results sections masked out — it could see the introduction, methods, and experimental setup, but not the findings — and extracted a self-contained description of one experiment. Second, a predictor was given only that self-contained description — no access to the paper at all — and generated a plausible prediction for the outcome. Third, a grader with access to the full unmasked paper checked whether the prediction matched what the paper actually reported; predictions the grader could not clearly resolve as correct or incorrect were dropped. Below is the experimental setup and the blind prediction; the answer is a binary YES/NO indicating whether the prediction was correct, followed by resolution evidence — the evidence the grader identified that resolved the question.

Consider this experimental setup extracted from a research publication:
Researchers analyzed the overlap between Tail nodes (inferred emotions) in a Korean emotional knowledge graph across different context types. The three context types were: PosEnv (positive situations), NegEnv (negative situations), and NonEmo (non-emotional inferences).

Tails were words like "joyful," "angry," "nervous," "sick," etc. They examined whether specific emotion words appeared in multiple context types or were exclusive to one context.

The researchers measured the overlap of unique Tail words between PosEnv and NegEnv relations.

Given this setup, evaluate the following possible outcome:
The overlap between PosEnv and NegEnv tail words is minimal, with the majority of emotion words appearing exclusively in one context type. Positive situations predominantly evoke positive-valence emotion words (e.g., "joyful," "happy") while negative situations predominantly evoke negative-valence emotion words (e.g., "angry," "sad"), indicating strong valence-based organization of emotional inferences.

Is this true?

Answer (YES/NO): YES